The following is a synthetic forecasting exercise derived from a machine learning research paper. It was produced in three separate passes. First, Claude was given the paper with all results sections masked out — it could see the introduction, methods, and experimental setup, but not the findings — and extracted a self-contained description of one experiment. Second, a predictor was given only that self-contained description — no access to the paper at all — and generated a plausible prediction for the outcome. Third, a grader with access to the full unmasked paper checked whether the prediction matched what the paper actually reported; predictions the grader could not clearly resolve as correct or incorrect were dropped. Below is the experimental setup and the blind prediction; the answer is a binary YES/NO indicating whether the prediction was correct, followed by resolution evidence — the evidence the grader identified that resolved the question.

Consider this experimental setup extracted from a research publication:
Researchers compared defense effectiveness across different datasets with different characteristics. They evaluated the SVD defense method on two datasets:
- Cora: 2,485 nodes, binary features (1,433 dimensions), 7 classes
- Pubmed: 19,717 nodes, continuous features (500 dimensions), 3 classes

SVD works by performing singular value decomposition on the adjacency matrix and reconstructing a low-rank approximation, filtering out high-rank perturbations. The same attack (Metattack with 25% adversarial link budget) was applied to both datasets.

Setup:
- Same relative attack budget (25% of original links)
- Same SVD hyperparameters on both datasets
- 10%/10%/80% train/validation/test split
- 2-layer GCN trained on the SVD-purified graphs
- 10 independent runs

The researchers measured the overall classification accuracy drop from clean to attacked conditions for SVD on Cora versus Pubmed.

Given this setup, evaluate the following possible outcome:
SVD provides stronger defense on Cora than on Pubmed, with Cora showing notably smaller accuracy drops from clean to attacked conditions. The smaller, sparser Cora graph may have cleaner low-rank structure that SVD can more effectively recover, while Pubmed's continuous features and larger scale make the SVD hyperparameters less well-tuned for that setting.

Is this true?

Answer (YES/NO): NO